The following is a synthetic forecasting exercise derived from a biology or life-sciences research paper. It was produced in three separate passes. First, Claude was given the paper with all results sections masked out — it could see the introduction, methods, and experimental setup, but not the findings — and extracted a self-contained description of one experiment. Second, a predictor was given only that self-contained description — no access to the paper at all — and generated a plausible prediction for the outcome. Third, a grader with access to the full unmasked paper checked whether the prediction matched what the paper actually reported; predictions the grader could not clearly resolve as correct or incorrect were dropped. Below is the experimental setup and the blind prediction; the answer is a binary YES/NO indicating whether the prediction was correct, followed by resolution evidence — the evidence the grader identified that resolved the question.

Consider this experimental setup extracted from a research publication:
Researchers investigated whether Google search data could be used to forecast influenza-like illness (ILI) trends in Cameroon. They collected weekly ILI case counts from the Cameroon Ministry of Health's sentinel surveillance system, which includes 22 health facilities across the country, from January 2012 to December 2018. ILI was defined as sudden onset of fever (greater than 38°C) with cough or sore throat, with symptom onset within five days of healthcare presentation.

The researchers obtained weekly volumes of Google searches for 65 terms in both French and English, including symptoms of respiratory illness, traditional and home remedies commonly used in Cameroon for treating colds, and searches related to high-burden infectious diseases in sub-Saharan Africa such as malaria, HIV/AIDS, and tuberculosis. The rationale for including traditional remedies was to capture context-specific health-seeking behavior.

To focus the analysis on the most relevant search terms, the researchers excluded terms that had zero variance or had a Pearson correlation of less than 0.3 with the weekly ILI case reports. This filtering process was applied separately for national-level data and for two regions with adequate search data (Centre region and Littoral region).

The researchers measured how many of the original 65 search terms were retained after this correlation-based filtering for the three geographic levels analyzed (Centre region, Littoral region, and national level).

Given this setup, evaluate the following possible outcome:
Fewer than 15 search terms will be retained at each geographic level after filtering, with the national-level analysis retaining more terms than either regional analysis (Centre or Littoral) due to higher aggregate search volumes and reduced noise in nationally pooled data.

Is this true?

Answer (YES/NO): YES